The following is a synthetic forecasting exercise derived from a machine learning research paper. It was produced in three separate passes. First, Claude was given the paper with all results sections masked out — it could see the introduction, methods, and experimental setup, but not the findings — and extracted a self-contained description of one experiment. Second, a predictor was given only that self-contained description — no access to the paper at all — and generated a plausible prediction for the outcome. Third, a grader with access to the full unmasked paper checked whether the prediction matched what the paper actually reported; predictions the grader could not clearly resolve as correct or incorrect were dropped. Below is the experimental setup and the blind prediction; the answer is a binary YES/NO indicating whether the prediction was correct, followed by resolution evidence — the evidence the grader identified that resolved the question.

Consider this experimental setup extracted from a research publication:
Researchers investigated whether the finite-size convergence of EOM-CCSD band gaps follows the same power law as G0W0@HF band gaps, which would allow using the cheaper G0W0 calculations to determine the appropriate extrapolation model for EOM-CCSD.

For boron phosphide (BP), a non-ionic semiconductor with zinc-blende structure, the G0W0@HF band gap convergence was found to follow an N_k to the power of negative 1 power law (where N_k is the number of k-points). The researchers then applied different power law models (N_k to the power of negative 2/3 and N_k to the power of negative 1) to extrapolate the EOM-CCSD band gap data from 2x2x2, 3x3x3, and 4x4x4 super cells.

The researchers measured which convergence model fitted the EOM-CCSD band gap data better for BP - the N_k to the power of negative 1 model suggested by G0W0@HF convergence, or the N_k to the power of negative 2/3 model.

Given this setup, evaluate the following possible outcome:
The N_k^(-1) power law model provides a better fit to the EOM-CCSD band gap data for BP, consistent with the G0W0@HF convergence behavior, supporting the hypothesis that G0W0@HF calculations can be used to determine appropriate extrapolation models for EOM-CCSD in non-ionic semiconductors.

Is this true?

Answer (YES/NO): NO